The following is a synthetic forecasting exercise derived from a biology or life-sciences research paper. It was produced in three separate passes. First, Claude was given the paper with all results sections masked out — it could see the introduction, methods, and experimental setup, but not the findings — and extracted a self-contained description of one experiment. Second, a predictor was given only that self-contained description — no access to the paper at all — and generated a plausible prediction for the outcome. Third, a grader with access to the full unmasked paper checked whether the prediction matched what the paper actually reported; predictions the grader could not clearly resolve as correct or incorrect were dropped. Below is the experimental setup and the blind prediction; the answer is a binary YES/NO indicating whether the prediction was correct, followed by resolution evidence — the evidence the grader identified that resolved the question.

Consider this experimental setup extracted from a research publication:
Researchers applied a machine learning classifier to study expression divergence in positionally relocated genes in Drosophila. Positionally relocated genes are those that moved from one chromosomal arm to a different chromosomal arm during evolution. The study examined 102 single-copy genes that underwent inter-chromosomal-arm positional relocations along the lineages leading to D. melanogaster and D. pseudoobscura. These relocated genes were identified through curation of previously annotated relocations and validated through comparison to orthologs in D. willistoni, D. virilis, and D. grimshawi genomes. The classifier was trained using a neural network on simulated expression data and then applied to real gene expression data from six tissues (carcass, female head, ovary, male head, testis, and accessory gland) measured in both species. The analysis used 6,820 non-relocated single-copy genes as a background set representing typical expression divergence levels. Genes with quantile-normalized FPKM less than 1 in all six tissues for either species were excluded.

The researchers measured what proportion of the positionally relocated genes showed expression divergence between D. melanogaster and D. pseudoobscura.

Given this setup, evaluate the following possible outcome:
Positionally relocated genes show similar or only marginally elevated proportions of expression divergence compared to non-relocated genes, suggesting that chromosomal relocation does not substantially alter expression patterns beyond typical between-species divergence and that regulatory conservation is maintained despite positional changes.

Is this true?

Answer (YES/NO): NO